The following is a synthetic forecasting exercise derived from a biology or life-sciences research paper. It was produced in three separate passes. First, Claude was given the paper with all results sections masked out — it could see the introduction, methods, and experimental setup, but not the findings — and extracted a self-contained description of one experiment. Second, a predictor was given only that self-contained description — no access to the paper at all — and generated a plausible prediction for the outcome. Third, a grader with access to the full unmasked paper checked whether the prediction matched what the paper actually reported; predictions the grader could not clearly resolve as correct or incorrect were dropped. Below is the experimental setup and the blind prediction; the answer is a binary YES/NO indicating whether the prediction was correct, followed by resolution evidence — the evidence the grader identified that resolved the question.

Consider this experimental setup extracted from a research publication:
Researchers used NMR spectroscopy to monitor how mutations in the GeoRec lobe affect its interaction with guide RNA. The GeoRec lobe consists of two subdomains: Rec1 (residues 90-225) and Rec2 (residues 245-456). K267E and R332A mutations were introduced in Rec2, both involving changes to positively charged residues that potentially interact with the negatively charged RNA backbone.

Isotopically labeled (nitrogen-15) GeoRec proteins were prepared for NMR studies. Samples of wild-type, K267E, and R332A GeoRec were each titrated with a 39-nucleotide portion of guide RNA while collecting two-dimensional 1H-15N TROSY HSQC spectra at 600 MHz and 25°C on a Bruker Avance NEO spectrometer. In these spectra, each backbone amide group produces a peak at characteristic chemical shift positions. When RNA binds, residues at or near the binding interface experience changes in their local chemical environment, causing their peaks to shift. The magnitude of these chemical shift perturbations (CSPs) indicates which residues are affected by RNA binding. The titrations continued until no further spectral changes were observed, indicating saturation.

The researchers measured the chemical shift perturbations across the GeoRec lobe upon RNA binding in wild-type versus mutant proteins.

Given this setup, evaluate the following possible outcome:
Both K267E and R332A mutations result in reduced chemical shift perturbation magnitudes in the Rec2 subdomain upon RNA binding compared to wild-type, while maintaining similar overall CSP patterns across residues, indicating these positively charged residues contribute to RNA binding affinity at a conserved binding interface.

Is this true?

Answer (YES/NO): YES